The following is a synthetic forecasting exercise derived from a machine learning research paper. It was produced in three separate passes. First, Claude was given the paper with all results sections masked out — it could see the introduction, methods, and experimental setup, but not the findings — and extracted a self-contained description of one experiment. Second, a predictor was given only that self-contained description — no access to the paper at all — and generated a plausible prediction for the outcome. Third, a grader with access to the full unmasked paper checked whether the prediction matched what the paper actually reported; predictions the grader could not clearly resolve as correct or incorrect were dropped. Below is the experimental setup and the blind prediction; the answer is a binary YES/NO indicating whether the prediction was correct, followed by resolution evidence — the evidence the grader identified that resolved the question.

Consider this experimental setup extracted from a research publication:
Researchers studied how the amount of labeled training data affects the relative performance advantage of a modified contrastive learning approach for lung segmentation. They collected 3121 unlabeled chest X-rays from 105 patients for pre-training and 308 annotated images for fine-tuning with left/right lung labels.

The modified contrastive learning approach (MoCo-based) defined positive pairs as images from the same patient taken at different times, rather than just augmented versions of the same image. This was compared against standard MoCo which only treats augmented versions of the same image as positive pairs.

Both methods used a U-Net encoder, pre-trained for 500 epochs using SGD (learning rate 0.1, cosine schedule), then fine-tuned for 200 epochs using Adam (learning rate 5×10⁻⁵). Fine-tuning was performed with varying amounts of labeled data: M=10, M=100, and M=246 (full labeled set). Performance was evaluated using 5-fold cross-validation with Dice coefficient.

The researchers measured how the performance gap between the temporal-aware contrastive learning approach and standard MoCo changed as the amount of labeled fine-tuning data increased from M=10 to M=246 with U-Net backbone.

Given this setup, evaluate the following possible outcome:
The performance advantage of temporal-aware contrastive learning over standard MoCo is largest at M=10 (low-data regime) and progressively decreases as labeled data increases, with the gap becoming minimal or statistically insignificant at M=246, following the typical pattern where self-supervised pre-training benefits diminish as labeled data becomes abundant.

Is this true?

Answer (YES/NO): YES